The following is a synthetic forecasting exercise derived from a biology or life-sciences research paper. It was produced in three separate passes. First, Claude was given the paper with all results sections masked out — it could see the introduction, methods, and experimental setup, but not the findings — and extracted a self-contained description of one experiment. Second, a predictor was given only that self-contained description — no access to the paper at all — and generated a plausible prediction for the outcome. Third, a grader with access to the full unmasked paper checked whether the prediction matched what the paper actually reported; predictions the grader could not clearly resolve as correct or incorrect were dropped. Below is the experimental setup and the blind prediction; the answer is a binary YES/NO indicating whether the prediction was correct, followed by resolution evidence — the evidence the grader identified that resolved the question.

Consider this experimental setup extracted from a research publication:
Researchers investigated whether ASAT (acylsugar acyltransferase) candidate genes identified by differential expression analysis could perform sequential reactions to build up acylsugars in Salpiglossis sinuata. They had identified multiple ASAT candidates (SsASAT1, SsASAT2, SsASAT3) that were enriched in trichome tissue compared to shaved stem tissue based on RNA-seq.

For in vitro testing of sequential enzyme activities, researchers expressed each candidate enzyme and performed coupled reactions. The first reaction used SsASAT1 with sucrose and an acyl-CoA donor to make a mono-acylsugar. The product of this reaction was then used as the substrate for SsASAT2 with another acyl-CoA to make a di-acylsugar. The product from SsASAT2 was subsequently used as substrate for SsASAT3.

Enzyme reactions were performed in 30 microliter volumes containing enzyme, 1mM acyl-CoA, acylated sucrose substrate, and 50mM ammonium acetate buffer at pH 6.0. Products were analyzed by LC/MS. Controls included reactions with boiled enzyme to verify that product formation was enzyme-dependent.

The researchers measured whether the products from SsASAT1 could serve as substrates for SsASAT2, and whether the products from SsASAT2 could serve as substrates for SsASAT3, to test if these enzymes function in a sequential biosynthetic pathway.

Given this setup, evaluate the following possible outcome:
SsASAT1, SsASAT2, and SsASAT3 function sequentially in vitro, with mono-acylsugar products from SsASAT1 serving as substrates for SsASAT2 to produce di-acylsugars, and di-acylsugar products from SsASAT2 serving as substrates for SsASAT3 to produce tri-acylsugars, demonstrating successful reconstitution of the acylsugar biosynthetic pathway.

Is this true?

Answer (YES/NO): YES